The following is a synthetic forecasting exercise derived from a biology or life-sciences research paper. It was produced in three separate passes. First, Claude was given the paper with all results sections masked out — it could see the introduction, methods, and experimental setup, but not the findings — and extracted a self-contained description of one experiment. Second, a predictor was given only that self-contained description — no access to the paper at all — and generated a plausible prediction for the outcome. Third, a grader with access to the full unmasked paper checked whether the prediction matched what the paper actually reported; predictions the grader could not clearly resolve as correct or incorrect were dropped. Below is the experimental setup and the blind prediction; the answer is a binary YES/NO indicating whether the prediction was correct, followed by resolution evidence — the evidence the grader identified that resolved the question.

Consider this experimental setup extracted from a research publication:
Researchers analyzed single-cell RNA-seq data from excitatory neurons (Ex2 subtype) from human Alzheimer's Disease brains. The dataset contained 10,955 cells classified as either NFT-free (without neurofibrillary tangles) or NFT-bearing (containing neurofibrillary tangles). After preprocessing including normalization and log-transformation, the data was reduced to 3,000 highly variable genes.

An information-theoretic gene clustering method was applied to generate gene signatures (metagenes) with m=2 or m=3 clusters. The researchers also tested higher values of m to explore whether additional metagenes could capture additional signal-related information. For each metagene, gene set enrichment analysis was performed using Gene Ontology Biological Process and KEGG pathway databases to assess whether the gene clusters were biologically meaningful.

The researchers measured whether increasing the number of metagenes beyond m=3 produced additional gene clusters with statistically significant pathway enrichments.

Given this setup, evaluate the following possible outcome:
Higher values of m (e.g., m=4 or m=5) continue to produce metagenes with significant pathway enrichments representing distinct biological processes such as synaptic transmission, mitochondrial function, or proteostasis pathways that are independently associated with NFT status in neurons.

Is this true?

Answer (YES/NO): NO